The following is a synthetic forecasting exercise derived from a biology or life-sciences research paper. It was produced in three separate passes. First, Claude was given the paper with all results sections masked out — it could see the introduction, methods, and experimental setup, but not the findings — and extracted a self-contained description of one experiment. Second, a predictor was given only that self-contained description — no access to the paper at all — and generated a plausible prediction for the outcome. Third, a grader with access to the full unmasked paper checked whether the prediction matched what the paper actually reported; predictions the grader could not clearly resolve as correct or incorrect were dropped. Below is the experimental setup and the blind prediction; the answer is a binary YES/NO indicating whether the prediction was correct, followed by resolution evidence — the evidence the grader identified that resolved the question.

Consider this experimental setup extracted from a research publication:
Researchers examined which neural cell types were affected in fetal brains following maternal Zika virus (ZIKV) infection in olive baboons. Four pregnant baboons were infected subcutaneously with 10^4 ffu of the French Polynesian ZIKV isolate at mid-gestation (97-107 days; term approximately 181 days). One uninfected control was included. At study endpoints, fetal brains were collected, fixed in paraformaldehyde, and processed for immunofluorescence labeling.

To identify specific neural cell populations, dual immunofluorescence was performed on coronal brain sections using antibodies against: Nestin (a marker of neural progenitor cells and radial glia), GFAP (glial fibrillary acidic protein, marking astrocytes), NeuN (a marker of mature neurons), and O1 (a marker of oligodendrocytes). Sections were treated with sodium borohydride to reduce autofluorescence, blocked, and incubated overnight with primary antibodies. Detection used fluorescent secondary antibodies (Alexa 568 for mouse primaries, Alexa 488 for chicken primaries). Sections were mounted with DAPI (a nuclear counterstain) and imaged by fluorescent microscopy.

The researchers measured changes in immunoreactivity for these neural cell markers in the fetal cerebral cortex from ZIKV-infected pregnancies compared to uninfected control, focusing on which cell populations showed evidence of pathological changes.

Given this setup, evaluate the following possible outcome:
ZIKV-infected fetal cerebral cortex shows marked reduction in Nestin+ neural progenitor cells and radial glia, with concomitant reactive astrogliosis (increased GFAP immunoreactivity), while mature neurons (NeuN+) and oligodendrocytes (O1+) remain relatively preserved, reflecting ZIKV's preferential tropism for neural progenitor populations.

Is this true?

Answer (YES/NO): NO